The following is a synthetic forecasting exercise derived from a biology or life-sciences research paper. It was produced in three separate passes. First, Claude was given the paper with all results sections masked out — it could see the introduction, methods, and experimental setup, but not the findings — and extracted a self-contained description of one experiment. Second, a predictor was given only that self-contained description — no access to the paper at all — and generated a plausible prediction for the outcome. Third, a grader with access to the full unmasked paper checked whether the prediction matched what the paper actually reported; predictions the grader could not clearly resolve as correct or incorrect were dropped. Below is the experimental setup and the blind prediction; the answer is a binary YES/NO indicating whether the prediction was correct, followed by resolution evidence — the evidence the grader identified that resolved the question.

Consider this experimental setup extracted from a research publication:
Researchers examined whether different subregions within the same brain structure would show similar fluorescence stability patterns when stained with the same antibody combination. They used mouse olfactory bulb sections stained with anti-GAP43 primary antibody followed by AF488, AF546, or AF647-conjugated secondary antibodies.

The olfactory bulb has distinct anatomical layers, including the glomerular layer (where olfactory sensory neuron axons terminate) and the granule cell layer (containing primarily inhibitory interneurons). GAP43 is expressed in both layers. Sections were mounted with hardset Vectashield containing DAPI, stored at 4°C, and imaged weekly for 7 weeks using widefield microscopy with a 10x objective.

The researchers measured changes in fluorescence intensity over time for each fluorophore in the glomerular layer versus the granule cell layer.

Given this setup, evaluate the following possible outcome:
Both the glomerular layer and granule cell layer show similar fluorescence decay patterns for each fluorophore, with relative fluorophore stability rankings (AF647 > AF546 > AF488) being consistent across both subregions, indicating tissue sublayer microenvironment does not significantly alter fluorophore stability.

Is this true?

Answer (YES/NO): NO